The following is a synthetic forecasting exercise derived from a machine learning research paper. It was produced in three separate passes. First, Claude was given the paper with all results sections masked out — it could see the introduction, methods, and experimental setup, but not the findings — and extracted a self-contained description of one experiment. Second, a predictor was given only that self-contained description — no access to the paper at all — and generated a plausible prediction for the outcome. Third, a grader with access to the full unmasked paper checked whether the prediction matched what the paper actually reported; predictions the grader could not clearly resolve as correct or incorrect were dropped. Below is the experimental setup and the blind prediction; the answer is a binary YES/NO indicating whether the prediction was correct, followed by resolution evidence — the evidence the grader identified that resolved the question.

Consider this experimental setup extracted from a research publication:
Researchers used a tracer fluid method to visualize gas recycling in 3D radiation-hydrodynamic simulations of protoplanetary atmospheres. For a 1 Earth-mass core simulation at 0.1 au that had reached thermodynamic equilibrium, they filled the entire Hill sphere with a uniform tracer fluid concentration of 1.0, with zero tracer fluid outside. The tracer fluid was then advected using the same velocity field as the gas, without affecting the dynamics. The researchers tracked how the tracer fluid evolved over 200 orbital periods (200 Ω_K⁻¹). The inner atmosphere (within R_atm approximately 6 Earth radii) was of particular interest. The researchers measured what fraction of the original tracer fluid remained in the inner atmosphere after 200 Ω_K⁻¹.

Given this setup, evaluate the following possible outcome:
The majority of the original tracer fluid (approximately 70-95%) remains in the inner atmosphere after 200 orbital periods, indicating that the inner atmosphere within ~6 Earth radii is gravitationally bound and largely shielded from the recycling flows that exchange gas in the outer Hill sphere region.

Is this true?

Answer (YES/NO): NO